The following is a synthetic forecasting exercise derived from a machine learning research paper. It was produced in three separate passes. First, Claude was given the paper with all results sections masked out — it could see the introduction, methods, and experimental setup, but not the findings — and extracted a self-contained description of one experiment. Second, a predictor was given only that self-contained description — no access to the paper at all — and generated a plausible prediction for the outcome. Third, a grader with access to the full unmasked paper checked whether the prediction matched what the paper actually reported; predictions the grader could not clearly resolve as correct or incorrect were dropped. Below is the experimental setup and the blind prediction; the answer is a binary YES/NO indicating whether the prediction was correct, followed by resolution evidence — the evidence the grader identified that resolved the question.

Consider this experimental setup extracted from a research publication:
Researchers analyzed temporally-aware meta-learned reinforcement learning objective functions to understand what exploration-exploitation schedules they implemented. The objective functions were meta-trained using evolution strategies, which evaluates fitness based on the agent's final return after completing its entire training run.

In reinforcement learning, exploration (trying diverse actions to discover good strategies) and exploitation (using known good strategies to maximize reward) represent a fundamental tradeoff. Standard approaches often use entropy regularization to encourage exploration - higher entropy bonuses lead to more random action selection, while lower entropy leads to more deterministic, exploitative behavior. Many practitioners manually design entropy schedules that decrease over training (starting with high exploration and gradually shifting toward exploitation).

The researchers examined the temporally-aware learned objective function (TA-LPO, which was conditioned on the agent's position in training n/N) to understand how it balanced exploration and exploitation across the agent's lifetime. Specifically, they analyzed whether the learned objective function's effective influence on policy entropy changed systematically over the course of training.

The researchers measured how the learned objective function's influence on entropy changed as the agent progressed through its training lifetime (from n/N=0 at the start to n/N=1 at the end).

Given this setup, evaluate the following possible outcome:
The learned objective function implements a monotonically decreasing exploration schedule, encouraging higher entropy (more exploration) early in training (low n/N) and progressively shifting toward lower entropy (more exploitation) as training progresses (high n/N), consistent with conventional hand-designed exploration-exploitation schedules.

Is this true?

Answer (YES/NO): YES